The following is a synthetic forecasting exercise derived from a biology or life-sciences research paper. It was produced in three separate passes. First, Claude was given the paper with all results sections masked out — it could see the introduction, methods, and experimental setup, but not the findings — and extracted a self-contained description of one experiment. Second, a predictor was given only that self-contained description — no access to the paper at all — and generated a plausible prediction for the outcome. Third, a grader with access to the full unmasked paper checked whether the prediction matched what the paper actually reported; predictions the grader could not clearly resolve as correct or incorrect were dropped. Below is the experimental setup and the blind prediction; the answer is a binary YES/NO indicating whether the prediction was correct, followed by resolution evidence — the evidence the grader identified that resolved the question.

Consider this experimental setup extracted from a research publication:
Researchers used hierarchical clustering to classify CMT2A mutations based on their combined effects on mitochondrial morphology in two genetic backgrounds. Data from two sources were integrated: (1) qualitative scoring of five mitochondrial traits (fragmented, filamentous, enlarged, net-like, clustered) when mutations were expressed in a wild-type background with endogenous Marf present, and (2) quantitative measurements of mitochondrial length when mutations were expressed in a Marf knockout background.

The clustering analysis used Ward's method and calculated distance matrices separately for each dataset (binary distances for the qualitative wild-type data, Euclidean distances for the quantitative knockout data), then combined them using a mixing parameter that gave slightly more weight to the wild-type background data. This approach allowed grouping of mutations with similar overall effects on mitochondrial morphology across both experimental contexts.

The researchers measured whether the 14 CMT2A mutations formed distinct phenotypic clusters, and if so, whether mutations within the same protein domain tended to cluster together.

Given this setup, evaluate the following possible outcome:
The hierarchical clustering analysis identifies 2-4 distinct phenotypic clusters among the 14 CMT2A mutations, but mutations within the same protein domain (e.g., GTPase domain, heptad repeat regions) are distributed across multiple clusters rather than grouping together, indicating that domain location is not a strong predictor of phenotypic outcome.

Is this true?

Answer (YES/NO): YES